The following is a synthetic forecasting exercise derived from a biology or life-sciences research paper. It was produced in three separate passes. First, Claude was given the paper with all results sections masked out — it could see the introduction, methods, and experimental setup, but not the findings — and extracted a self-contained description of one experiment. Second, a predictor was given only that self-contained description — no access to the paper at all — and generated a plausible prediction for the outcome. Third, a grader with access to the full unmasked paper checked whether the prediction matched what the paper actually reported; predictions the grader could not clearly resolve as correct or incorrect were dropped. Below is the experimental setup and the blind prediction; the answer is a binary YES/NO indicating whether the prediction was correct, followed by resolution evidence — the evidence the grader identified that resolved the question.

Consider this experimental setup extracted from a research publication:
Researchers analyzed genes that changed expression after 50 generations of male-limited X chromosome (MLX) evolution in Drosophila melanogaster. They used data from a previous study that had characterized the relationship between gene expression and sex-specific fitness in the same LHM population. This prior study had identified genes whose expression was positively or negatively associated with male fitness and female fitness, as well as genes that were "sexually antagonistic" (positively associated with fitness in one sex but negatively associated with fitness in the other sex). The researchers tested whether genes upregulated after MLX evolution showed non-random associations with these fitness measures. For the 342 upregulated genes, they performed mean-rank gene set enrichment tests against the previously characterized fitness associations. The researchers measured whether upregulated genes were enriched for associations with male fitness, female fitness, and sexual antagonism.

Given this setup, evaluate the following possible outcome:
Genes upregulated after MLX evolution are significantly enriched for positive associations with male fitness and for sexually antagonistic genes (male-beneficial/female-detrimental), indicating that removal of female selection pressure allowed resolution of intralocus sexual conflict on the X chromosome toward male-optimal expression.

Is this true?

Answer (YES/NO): YES